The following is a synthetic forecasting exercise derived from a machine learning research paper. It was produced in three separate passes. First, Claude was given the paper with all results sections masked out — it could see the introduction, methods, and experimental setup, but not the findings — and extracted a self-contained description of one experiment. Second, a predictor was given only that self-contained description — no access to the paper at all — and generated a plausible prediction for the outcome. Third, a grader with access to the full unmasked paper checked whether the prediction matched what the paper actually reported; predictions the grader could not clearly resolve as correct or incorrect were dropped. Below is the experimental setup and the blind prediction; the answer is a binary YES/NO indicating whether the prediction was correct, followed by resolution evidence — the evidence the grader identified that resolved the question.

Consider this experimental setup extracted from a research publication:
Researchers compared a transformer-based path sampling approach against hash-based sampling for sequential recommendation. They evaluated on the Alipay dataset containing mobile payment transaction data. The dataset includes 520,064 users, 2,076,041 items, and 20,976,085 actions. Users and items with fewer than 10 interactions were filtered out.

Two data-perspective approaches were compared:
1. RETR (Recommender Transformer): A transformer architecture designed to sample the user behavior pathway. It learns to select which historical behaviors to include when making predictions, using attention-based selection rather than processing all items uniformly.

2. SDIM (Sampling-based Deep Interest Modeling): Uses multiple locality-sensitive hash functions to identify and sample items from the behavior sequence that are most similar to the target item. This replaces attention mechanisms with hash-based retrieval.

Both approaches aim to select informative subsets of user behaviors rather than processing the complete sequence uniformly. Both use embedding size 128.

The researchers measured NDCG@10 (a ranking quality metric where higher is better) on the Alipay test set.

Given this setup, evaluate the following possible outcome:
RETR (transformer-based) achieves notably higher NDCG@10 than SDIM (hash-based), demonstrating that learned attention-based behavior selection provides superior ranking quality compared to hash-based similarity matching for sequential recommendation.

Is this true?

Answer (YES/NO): NO